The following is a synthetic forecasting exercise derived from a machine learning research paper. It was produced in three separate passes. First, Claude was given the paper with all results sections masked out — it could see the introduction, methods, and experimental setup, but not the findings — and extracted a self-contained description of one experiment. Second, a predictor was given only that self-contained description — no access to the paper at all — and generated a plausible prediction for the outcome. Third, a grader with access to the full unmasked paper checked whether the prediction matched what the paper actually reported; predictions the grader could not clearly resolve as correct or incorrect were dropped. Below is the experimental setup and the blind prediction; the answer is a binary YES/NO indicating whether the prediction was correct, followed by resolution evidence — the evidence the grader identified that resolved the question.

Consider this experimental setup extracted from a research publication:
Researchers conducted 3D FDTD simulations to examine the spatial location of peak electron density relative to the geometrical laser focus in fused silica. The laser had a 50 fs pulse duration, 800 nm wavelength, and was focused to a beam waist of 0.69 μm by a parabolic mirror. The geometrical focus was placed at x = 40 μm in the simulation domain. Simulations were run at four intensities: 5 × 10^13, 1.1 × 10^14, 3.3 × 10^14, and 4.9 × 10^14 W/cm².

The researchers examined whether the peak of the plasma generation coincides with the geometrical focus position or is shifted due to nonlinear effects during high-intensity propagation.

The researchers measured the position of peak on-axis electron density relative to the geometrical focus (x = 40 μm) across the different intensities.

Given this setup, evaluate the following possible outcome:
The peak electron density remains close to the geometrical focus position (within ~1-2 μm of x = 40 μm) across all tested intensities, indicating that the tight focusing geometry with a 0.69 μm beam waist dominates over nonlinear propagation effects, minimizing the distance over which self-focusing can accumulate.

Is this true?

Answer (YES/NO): NO